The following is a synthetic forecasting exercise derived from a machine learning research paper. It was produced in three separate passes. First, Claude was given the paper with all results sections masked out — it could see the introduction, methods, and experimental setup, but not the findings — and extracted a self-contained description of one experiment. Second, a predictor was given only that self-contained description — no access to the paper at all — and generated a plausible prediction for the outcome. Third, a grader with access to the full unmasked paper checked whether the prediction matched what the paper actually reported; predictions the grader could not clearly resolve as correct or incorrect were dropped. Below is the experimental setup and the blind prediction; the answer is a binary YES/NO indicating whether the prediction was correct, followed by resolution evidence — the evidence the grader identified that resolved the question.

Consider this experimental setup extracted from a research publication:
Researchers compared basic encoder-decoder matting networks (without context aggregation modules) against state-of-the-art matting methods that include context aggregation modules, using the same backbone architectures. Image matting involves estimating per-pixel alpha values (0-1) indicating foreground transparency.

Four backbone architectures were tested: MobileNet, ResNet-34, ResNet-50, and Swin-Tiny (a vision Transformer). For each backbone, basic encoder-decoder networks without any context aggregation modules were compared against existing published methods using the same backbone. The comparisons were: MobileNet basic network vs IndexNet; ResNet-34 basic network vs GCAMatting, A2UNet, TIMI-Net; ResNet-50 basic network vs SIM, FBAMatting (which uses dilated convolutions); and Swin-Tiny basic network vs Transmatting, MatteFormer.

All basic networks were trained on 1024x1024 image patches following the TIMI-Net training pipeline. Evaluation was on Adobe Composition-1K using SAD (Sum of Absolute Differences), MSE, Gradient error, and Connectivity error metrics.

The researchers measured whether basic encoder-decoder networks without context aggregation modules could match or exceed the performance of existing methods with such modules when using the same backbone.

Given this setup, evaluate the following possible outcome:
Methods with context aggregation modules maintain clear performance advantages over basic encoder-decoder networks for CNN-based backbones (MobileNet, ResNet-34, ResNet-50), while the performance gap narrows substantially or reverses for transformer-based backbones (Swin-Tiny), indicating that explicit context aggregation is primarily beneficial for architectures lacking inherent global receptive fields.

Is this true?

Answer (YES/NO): NO